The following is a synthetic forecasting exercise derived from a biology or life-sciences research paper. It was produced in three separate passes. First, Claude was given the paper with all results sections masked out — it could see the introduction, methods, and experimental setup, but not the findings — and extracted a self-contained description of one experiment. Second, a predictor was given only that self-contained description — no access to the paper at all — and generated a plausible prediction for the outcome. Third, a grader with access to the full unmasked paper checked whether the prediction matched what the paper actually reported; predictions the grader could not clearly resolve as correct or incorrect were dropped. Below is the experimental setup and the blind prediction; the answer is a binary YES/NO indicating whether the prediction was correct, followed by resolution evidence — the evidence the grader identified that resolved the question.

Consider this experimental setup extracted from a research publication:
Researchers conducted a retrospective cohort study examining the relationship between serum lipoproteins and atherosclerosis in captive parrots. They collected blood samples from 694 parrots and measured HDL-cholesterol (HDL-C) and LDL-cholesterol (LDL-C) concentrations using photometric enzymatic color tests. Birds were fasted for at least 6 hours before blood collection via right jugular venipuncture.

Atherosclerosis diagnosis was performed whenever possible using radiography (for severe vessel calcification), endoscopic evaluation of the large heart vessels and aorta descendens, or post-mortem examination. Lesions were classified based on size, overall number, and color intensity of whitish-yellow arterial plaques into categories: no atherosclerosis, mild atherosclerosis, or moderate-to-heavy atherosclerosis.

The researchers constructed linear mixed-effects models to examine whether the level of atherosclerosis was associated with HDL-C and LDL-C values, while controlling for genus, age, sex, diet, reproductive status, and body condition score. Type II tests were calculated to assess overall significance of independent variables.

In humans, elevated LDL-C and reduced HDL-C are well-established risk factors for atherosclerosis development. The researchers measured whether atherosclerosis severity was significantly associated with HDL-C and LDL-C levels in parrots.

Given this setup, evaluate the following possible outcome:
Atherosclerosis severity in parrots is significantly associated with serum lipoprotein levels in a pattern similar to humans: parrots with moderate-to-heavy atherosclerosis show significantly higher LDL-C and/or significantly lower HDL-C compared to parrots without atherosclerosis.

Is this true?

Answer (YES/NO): YES